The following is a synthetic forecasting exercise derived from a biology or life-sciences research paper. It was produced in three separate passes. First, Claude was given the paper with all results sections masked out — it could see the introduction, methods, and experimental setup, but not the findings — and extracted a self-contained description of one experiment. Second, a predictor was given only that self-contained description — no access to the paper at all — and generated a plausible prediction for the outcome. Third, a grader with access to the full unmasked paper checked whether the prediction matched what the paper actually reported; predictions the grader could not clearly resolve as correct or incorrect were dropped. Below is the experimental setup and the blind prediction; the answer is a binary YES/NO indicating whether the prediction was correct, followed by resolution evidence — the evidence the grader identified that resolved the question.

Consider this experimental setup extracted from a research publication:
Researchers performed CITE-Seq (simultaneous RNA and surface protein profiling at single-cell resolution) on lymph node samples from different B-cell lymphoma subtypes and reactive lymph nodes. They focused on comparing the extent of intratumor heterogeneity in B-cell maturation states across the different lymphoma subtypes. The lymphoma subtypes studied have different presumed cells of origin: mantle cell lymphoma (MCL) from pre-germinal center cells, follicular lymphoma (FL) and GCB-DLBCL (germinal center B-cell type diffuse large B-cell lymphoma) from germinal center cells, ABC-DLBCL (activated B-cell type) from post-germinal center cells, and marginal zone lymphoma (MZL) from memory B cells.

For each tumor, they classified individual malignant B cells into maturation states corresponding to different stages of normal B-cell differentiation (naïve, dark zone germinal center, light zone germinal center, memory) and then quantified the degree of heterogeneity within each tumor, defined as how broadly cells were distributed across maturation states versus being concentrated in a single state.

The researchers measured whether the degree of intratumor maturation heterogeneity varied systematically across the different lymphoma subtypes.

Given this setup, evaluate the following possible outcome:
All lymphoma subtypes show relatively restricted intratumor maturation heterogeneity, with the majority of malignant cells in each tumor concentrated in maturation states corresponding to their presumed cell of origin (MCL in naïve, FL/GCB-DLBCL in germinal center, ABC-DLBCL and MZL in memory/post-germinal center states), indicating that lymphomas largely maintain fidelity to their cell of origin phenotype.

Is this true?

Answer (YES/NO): NO